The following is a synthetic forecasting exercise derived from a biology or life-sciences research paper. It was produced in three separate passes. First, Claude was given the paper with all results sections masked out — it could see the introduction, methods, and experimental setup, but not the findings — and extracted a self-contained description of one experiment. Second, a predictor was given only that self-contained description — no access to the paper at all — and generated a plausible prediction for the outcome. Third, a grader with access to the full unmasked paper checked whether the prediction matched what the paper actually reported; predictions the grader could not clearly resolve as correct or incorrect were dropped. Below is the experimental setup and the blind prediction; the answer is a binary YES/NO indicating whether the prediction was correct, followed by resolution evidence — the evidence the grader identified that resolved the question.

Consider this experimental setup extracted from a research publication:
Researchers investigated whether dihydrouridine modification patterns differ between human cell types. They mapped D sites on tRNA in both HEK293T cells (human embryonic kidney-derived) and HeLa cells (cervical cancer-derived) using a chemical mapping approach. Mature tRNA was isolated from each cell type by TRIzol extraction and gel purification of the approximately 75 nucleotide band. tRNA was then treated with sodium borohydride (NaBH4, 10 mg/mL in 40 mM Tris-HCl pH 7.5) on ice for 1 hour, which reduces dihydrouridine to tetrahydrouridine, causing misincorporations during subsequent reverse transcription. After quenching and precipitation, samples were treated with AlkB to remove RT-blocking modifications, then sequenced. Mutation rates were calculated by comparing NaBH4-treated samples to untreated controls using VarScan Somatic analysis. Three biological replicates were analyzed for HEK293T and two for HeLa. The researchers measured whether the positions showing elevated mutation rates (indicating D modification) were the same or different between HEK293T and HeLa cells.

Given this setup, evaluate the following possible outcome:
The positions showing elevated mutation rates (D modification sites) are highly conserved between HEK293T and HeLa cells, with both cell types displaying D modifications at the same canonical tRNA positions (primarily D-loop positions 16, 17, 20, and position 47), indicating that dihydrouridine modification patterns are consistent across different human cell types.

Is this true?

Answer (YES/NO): YES